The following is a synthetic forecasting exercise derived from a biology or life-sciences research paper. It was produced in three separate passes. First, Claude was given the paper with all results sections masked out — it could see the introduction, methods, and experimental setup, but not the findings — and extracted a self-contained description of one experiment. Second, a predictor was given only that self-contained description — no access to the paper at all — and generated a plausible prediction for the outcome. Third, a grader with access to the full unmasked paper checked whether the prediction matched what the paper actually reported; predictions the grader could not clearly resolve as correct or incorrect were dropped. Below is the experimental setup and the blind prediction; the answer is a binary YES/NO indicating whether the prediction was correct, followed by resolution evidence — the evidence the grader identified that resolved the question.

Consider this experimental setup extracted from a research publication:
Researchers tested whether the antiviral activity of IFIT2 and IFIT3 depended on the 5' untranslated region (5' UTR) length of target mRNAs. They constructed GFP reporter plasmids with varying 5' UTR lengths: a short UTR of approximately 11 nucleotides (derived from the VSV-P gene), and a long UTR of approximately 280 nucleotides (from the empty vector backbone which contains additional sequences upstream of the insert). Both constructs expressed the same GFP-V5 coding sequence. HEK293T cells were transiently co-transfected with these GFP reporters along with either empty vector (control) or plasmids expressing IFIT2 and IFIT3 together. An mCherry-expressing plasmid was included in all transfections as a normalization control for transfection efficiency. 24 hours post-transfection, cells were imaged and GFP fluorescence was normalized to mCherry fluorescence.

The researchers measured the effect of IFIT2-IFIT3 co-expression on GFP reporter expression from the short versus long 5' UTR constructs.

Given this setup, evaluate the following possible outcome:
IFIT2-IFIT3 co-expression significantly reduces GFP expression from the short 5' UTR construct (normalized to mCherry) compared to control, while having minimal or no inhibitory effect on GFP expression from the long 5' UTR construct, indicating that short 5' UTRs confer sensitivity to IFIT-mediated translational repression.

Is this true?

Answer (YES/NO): YES